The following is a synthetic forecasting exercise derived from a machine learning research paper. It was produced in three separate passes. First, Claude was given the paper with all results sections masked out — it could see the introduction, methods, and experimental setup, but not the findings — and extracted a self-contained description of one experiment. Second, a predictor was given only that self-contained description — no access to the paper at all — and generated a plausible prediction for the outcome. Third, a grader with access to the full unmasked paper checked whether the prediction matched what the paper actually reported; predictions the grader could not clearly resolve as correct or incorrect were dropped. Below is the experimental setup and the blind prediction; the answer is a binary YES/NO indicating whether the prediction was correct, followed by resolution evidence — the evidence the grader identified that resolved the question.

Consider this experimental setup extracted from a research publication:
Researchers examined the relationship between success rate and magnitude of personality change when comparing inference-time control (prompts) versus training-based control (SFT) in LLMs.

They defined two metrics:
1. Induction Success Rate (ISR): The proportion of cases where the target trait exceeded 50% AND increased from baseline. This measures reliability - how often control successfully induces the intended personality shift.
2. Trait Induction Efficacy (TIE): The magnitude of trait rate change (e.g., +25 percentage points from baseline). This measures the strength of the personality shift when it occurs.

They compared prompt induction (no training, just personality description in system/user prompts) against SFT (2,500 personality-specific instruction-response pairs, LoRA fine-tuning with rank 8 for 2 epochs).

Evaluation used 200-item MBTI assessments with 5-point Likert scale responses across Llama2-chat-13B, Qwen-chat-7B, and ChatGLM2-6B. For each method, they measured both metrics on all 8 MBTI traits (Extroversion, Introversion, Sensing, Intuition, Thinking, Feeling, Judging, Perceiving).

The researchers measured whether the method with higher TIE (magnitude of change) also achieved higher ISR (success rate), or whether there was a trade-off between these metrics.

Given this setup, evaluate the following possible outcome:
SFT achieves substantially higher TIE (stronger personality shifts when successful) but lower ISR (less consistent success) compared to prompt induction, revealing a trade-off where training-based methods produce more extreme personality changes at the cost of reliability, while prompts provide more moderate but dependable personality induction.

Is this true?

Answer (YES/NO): NO